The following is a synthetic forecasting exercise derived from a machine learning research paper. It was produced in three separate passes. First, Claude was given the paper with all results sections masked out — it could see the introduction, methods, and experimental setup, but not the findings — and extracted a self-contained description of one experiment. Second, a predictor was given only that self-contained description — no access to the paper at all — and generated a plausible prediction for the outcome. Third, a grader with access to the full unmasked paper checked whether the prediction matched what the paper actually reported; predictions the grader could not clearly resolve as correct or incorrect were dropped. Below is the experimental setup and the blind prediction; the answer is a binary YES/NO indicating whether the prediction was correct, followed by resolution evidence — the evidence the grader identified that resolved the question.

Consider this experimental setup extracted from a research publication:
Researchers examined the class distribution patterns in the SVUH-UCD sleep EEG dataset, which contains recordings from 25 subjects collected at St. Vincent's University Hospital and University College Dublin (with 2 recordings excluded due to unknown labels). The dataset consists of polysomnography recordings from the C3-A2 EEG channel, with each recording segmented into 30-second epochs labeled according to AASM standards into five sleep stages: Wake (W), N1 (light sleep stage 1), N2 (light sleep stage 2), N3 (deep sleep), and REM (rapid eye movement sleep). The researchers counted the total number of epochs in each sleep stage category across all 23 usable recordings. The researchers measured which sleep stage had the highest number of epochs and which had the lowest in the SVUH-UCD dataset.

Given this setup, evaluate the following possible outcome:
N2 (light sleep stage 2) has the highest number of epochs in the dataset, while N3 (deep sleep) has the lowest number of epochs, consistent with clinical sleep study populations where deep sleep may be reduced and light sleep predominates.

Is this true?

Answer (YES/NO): YES